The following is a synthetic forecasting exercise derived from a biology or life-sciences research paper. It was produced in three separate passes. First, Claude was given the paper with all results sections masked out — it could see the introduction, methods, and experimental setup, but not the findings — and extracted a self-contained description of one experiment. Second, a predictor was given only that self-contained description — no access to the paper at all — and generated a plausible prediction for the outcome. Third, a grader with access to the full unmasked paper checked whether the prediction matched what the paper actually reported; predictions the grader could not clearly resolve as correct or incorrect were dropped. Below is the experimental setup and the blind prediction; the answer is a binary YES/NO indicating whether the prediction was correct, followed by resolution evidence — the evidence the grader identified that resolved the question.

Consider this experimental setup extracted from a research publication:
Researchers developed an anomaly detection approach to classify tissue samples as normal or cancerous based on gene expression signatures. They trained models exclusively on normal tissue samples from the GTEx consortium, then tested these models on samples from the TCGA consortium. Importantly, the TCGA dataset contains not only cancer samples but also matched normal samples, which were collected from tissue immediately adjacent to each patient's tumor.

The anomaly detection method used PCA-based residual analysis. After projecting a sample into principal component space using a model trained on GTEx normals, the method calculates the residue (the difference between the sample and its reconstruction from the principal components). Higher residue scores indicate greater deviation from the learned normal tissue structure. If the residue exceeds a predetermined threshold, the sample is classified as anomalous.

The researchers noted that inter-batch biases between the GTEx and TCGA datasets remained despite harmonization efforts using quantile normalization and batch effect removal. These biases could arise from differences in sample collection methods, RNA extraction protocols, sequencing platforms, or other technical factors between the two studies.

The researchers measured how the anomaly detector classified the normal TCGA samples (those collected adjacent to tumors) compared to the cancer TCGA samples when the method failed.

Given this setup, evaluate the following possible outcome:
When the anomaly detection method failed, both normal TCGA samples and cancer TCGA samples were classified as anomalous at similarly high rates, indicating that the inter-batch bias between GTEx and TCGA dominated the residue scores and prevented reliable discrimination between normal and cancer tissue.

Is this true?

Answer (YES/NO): NO